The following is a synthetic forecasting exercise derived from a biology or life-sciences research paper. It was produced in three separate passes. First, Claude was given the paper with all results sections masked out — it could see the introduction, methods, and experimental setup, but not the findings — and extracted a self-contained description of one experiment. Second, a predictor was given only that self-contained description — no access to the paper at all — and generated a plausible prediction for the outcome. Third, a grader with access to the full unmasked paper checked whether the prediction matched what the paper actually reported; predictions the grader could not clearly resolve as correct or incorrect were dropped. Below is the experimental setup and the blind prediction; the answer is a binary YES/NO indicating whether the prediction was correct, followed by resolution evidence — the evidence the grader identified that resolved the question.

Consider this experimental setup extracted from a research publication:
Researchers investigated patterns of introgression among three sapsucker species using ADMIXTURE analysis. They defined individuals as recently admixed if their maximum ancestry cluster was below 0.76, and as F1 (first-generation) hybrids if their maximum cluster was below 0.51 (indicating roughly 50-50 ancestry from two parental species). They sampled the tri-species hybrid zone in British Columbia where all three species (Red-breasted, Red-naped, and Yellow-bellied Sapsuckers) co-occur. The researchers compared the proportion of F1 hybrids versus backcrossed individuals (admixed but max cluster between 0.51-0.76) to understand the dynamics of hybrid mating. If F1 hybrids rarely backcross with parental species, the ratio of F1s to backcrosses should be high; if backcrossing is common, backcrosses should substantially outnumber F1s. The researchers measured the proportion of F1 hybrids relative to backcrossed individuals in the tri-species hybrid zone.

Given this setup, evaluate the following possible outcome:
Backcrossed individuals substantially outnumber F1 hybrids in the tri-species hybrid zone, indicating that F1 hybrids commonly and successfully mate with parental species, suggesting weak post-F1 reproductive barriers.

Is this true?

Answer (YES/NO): YES